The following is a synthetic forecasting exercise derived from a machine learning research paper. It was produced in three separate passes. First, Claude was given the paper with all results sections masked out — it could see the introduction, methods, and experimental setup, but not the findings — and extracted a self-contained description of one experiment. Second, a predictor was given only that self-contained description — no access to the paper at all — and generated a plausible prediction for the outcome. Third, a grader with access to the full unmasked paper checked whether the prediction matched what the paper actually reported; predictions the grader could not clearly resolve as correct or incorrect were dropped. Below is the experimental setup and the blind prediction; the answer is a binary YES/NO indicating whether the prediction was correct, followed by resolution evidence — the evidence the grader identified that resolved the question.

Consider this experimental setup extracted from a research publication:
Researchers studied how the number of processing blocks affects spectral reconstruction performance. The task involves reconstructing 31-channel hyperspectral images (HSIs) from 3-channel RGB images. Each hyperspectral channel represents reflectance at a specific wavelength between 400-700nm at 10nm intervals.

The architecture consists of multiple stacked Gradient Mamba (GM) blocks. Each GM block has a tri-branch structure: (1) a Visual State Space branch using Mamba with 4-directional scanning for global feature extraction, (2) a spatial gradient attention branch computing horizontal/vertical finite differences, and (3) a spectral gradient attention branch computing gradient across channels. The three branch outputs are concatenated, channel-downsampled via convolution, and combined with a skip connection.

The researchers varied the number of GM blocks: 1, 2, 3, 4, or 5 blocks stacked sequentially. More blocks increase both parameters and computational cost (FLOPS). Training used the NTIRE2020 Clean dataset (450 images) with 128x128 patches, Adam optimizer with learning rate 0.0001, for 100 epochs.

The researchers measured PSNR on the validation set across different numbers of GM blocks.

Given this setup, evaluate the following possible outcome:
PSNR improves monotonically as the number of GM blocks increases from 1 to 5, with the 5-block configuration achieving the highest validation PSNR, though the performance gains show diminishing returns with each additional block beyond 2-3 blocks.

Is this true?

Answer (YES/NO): NO